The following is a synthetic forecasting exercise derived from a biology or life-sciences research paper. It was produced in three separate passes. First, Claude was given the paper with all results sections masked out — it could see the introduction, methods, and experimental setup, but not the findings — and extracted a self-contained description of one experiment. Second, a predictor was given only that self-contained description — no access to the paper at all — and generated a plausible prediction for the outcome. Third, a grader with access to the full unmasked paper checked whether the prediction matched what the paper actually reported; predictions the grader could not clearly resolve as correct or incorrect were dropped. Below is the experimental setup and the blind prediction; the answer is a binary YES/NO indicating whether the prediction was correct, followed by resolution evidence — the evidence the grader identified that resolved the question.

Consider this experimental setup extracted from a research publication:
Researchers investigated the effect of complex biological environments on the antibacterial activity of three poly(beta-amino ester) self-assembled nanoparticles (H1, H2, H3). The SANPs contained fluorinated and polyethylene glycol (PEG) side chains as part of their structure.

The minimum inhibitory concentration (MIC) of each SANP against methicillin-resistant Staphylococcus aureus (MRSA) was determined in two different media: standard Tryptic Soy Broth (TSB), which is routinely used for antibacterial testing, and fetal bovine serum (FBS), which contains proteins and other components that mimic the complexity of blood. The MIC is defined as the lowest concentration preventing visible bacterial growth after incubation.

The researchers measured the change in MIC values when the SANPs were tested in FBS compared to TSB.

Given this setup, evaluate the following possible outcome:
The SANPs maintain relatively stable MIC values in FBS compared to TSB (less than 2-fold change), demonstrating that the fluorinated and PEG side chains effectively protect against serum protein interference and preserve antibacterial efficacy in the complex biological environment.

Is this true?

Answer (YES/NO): YES